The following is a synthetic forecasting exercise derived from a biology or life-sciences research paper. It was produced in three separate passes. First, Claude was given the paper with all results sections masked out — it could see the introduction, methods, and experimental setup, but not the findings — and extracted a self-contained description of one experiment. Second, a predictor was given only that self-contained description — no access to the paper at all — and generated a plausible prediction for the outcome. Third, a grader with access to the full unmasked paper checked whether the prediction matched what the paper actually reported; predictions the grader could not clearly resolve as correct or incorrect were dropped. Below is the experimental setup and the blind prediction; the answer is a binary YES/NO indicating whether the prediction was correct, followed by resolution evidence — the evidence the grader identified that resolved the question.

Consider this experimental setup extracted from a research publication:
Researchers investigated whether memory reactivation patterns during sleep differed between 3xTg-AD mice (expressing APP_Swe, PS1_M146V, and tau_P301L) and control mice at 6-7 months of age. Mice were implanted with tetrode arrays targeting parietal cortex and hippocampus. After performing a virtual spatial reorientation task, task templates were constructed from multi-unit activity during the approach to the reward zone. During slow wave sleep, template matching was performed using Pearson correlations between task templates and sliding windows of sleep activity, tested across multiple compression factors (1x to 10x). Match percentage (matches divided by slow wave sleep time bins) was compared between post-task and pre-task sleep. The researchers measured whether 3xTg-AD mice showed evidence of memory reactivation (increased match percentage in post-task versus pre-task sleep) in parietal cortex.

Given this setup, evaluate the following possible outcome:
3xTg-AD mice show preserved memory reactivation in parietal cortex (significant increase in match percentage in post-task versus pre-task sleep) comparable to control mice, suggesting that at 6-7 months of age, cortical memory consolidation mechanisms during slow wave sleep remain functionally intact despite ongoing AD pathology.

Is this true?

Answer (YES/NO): NO